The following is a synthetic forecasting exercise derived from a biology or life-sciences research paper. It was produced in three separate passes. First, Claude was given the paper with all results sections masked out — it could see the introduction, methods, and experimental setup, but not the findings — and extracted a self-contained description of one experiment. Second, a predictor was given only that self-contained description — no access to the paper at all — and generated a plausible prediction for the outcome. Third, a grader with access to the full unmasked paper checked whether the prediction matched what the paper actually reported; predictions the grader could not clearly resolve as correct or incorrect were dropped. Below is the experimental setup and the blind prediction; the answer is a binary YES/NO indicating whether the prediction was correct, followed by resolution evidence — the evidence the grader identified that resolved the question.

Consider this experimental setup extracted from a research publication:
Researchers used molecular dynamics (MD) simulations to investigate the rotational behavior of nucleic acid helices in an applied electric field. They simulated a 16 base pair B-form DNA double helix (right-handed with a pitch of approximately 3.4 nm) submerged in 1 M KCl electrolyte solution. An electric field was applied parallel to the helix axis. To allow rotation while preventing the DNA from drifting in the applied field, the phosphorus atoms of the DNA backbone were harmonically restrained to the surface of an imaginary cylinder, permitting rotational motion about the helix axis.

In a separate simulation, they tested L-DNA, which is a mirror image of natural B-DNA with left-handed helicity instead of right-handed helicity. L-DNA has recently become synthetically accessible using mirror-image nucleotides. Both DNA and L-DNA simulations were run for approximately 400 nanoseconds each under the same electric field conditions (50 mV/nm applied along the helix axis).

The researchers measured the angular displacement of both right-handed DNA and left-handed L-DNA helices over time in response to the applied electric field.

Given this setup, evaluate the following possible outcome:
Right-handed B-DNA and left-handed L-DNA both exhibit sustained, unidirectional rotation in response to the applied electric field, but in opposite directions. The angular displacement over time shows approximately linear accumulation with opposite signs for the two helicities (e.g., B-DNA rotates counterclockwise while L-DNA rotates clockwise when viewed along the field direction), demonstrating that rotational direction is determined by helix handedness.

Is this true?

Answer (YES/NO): YES